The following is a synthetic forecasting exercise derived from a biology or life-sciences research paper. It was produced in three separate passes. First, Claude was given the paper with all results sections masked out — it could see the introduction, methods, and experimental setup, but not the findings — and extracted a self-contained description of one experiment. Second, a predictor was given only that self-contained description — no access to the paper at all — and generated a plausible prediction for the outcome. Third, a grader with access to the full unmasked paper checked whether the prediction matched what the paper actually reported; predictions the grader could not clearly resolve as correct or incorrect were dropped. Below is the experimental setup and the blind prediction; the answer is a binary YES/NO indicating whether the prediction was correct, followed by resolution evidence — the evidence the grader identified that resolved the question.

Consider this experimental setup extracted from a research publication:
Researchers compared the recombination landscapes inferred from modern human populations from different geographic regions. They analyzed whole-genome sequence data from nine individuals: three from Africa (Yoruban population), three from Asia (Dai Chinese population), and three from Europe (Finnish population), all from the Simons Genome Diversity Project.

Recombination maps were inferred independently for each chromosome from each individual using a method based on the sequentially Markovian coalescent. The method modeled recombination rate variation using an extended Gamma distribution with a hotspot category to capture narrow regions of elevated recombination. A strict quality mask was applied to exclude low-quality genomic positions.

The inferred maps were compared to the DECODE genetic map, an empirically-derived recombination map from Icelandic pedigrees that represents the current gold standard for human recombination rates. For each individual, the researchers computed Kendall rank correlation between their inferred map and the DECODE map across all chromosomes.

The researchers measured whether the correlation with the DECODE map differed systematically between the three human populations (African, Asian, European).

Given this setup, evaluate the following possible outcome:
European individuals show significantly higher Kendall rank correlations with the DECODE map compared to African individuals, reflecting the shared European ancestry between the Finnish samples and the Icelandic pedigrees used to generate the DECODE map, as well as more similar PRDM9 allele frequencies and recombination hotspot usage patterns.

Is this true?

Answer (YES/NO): YES